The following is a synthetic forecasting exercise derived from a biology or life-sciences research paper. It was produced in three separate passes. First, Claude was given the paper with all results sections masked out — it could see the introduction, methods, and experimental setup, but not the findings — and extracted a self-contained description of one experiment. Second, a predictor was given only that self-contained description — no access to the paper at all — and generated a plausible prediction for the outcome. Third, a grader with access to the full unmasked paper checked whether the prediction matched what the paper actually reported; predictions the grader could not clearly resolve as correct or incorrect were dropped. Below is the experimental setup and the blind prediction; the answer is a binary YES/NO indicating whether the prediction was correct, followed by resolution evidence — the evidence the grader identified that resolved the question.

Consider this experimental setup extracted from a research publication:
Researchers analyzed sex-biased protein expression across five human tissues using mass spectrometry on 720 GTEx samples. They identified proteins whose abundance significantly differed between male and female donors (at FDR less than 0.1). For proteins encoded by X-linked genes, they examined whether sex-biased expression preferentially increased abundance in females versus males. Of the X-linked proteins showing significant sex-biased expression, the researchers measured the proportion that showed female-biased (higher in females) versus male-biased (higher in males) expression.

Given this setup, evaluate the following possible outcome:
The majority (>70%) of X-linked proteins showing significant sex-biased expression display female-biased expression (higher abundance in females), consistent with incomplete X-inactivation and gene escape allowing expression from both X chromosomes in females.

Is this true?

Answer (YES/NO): YES